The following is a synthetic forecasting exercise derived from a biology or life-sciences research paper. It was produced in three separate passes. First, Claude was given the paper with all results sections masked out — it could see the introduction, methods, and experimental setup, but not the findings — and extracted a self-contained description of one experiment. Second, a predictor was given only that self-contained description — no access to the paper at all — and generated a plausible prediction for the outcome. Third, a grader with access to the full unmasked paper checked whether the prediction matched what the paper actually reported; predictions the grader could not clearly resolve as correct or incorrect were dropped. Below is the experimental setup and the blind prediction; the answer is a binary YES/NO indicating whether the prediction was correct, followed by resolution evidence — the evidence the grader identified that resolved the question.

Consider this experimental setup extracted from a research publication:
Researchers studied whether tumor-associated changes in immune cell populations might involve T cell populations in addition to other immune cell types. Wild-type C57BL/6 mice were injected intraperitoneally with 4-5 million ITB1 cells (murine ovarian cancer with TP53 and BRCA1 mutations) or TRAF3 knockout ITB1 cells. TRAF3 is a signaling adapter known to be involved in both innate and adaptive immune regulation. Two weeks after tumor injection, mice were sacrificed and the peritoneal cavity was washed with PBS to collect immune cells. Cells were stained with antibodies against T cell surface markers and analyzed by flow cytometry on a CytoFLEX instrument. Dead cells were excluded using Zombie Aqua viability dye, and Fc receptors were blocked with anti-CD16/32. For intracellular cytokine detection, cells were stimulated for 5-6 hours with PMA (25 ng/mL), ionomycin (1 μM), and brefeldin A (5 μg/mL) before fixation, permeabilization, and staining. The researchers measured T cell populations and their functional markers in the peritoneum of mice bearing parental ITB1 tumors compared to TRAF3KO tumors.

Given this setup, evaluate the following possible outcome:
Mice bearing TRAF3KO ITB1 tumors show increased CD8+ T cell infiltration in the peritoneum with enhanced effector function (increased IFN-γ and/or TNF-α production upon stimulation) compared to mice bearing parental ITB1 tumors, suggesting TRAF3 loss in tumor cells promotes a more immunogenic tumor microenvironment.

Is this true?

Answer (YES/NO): NO